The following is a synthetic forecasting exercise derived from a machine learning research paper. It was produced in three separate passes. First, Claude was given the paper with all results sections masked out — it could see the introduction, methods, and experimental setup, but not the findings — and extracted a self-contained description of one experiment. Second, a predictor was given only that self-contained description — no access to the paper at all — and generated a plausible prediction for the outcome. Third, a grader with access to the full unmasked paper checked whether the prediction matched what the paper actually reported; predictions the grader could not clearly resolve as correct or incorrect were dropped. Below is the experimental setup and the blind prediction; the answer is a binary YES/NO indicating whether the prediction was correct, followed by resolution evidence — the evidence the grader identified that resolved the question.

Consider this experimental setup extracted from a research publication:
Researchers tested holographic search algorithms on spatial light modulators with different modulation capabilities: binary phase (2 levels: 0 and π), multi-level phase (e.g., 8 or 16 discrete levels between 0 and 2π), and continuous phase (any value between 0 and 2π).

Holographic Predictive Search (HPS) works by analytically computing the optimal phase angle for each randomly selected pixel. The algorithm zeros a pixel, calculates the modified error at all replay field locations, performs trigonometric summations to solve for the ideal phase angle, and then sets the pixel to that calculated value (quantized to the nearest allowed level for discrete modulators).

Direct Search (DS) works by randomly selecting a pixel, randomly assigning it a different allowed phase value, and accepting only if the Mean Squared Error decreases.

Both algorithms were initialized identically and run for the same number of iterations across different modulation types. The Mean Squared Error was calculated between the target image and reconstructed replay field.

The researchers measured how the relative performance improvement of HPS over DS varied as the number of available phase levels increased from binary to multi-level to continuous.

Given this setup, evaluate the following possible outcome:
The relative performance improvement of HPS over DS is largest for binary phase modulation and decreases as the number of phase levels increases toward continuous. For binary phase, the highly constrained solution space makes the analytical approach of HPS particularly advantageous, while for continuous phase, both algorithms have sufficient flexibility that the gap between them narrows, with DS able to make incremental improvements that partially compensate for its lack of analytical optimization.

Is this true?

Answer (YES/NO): NO